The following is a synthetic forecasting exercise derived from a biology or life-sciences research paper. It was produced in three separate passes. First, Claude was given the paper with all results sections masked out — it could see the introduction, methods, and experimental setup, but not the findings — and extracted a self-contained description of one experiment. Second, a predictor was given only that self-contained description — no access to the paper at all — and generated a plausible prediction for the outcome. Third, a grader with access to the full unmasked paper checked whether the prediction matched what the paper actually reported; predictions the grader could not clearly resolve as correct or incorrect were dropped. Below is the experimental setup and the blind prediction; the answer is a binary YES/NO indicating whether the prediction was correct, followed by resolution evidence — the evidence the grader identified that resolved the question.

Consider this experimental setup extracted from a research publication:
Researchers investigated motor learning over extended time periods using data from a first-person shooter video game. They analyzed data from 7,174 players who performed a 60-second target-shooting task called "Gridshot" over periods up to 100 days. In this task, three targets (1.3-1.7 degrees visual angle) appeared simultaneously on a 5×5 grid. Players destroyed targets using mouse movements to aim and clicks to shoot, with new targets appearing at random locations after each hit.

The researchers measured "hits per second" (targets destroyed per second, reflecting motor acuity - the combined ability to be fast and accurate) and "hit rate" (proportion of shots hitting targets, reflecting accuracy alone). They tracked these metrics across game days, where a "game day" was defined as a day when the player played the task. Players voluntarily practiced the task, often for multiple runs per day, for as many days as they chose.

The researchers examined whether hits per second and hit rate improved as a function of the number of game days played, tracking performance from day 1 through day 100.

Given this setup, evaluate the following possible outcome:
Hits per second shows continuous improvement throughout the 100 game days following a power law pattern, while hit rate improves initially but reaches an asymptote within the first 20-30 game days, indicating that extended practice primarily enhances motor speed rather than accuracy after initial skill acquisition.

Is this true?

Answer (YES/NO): NO